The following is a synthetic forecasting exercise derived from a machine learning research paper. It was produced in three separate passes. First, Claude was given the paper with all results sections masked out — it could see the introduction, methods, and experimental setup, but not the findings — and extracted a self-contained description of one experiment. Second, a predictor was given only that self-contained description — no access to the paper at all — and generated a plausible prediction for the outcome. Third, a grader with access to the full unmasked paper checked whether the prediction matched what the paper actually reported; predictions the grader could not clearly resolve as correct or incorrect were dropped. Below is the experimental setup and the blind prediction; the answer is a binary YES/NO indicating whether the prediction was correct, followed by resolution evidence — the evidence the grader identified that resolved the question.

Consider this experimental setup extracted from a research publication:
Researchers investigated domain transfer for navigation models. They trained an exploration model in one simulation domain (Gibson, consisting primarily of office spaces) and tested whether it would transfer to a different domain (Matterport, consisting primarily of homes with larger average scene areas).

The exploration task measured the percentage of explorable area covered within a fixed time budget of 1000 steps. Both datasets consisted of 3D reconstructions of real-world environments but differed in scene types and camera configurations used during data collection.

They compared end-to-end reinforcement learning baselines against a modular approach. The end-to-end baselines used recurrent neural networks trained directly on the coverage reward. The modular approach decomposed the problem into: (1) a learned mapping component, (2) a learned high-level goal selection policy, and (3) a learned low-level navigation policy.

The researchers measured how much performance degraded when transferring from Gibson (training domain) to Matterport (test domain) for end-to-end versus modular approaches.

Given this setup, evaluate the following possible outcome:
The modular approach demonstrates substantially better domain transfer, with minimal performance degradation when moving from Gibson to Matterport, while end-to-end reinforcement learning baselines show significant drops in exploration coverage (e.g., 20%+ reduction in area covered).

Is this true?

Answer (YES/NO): NO